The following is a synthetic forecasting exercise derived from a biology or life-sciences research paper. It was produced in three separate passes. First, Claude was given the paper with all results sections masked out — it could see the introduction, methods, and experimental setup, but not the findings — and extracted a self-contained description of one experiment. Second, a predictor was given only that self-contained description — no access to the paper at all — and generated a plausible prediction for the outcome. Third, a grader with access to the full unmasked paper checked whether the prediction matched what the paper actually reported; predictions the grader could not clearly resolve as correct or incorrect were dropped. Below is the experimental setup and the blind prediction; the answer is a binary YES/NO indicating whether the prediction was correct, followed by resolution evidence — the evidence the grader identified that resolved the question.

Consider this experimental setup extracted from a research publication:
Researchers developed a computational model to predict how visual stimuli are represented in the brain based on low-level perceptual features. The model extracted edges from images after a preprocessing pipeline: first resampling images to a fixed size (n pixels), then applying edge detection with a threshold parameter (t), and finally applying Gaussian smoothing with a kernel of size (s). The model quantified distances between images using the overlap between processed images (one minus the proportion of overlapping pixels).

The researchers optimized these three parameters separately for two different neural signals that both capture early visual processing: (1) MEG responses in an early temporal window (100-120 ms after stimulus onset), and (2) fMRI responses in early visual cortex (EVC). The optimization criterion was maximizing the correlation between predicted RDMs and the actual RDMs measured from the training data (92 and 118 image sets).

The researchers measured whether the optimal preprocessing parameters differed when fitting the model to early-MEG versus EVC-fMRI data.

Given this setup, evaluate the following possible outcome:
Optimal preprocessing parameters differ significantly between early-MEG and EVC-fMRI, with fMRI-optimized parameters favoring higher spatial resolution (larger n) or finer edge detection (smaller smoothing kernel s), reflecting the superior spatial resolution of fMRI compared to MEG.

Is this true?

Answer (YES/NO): NO